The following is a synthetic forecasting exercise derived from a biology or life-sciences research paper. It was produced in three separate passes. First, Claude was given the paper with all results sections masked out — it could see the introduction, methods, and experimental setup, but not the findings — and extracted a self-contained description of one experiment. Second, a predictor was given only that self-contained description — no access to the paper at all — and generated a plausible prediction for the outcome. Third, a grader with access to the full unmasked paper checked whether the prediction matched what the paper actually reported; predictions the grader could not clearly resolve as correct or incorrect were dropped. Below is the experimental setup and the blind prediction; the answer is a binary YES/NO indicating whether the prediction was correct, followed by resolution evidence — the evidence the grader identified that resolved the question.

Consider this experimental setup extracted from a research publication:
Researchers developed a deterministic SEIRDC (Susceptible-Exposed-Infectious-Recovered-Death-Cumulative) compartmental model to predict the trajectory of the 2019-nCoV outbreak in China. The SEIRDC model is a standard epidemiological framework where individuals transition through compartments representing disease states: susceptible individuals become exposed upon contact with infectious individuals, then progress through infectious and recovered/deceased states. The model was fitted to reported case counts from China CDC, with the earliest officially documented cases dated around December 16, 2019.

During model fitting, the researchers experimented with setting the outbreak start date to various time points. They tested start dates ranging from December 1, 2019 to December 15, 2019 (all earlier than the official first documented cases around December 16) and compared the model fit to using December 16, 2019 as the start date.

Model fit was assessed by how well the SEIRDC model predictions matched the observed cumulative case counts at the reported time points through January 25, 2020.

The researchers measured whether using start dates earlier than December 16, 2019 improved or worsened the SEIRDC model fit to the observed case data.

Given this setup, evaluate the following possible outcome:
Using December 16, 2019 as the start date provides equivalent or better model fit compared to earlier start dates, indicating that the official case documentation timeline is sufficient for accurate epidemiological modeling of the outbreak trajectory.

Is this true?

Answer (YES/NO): NO